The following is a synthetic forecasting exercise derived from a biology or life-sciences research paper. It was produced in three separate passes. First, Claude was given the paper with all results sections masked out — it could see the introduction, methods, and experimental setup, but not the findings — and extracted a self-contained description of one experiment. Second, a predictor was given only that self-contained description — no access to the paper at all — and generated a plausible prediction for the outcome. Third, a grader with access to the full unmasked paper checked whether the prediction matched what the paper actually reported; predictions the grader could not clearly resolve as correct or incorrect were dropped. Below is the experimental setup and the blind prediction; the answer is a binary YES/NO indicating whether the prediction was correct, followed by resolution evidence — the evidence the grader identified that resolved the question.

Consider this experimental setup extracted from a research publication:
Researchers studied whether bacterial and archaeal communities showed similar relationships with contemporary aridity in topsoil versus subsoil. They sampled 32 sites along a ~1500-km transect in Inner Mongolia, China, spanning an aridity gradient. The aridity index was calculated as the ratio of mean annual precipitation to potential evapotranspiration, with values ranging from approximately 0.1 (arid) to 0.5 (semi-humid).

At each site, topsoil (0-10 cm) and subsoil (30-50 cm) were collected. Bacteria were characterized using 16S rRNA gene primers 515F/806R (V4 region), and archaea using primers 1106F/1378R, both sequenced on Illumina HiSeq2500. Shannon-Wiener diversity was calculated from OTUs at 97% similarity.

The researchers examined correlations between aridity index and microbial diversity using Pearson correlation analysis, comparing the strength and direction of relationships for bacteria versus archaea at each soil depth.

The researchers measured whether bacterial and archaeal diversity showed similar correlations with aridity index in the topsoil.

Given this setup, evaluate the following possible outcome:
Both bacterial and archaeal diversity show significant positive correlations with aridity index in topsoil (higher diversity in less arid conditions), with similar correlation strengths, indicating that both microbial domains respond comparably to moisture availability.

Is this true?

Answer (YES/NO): NO